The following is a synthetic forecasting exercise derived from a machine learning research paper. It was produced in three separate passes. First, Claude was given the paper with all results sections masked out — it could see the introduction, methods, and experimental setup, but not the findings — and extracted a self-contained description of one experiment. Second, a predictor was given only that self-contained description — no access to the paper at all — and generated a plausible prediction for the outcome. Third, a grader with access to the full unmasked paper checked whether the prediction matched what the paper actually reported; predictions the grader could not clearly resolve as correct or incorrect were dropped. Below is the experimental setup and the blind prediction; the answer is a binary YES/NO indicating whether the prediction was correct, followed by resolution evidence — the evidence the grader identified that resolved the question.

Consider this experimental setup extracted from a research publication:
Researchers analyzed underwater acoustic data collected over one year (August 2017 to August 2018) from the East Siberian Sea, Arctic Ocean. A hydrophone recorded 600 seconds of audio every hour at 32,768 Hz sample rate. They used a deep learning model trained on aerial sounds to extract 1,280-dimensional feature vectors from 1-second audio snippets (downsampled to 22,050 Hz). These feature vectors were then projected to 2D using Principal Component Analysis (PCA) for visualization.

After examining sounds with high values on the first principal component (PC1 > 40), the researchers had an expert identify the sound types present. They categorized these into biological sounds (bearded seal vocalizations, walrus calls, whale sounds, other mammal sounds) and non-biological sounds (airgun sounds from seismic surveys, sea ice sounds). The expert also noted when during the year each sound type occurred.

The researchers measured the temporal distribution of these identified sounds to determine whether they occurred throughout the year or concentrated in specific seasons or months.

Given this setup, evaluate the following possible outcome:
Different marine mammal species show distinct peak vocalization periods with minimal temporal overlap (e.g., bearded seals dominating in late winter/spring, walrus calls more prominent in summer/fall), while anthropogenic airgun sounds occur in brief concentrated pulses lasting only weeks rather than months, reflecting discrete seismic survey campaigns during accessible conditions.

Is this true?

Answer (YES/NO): NO